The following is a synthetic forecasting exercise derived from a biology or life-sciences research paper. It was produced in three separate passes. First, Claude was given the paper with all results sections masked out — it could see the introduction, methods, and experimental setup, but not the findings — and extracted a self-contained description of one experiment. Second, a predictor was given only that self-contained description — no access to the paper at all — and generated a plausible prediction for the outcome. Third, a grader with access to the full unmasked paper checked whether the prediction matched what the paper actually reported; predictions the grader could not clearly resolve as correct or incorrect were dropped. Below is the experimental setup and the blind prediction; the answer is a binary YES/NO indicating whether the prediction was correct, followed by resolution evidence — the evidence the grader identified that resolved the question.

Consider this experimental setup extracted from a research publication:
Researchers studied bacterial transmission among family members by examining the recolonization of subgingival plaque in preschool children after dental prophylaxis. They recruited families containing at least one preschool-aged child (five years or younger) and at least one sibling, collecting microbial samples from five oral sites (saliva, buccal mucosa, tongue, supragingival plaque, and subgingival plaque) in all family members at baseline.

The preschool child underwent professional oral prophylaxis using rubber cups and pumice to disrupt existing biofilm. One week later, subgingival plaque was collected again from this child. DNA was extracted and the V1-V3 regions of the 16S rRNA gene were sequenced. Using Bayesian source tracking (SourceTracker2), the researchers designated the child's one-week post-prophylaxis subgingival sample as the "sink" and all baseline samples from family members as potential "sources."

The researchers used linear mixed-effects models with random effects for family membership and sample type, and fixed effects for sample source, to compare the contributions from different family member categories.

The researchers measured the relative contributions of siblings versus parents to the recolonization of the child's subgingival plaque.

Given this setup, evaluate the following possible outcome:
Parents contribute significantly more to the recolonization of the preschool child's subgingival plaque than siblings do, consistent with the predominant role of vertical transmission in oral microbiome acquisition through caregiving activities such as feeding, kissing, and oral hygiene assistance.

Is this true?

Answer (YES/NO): NO